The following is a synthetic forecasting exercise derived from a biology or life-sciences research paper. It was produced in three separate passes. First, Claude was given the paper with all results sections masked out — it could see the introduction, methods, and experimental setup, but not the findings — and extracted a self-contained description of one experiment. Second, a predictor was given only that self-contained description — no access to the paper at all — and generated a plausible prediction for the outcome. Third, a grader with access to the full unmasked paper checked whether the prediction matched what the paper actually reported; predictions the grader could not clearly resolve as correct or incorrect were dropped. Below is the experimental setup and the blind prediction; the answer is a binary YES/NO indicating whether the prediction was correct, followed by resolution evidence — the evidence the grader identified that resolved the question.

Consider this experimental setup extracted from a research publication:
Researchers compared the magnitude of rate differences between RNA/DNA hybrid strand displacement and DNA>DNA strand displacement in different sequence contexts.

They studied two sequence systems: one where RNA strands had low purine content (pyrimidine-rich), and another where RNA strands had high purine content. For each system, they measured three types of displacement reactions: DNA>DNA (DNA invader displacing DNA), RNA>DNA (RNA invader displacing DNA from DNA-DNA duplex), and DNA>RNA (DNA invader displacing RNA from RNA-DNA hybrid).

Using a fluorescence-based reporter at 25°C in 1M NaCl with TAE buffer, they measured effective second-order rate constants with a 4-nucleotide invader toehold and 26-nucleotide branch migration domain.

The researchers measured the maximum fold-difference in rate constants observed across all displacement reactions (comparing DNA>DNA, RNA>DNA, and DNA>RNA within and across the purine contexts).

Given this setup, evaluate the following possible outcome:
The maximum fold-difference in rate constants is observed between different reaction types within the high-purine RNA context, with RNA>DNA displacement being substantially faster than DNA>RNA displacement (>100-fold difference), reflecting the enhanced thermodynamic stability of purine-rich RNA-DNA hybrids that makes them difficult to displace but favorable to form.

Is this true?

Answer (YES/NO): NO